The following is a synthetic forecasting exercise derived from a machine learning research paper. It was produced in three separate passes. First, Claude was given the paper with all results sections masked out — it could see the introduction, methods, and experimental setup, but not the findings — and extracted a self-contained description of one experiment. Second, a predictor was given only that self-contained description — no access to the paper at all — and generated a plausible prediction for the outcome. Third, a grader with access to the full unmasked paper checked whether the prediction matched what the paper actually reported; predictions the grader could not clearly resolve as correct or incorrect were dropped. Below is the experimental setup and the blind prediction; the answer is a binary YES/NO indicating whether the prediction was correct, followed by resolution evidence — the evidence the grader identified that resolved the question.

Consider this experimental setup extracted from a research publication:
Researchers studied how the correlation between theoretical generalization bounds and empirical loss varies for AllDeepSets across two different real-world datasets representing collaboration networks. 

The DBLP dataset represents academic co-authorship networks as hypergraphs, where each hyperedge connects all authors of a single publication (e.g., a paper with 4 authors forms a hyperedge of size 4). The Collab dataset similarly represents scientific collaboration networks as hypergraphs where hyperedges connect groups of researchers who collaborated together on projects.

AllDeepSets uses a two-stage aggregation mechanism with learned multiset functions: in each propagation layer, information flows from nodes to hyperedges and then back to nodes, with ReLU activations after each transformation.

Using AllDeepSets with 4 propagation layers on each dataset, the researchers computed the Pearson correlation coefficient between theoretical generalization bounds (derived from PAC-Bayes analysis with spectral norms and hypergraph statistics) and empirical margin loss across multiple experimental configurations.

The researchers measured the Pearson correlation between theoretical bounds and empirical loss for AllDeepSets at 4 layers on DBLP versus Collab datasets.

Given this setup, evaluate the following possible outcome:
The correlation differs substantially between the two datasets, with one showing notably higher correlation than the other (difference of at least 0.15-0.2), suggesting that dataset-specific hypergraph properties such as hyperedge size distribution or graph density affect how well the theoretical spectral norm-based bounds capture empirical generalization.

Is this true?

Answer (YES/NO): NO